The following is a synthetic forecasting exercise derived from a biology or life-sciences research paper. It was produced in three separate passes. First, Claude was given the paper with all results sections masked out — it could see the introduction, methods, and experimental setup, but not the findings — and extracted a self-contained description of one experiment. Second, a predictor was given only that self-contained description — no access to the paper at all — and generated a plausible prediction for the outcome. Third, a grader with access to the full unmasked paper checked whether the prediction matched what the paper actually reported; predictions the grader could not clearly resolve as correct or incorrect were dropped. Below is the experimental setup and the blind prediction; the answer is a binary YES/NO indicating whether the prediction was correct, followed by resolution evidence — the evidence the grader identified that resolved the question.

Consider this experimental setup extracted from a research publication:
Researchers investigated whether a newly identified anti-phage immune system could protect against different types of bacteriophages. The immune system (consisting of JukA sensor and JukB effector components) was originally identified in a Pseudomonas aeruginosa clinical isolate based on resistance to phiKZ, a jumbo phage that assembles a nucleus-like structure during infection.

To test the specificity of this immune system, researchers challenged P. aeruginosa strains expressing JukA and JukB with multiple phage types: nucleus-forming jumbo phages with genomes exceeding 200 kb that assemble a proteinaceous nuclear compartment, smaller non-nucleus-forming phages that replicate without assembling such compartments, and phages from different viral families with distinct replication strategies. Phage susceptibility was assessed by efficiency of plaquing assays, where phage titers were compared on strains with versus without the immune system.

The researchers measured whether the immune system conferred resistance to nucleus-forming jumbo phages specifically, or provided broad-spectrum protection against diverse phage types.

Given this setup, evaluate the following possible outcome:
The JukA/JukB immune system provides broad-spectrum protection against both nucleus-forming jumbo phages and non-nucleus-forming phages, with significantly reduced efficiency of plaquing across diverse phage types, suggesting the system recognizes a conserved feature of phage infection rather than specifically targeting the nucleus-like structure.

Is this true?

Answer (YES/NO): NO